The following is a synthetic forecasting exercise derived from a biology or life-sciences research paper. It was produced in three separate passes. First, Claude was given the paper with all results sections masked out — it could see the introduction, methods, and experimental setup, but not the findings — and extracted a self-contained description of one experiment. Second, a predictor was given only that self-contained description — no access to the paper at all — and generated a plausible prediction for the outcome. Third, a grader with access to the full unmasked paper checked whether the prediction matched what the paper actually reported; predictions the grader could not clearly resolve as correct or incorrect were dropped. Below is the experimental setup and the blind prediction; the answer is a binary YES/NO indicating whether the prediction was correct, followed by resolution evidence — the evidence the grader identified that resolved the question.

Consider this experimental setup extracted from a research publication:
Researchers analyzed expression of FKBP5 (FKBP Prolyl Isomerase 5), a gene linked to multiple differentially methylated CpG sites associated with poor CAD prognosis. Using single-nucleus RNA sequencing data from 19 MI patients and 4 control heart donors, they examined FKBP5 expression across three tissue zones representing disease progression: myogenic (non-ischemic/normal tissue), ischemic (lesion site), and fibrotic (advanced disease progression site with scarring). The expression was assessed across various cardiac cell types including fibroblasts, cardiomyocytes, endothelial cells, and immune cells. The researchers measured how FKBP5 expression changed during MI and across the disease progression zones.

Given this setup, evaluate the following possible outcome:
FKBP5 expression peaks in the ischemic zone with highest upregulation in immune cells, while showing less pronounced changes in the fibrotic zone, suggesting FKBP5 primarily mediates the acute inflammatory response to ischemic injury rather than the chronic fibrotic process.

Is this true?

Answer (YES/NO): NO